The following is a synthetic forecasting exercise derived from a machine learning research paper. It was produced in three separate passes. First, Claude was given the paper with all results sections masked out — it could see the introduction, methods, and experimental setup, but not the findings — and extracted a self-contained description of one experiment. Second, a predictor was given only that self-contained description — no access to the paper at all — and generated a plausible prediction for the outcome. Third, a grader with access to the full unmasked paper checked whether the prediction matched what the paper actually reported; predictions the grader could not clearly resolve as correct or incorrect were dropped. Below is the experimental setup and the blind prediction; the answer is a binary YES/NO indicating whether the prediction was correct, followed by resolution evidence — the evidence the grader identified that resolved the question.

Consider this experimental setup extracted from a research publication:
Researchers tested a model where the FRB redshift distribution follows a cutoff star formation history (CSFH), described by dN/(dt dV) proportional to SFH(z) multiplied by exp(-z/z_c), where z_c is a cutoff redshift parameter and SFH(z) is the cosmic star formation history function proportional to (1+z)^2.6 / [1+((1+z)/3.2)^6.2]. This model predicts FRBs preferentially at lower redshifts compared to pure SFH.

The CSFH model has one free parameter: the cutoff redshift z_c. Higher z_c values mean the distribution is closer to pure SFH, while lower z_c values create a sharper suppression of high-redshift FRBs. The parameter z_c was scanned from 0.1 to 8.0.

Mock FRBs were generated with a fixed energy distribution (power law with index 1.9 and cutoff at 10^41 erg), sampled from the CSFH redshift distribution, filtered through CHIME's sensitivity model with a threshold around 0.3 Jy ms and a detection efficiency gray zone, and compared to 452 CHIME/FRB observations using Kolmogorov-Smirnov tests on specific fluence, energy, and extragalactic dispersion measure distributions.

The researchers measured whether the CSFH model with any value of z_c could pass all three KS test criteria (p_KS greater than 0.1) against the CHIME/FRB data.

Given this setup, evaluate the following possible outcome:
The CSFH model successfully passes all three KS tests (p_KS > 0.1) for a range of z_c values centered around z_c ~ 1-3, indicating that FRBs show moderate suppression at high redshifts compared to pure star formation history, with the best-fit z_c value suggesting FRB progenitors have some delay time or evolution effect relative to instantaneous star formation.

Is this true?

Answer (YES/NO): YES